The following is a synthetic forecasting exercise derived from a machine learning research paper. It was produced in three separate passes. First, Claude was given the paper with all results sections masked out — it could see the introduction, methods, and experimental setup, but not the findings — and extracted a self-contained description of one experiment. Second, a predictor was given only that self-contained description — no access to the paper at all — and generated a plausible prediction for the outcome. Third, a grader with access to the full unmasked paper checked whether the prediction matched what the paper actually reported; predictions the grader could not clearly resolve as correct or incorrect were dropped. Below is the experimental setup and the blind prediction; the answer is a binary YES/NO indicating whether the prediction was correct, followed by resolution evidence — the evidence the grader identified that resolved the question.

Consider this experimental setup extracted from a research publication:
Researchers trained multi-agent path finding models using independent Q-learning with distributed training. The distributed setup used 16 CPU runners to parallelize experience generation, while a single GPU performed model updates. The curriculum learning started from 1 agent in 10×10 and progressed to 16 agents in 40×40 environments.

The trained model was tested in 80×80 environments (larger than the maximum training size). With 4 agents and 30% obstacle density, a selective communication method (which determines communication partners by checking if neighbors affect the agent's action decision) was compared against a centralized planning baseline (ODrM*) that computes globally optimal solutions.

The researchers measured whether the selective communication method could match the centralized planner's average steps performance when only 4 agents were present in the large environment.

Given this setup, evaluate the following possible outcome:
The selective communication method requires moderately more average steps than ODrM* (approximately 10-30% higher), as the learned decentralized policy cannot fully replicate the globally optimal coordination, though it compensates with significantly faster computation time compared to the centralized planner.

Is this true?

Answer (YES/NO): NO